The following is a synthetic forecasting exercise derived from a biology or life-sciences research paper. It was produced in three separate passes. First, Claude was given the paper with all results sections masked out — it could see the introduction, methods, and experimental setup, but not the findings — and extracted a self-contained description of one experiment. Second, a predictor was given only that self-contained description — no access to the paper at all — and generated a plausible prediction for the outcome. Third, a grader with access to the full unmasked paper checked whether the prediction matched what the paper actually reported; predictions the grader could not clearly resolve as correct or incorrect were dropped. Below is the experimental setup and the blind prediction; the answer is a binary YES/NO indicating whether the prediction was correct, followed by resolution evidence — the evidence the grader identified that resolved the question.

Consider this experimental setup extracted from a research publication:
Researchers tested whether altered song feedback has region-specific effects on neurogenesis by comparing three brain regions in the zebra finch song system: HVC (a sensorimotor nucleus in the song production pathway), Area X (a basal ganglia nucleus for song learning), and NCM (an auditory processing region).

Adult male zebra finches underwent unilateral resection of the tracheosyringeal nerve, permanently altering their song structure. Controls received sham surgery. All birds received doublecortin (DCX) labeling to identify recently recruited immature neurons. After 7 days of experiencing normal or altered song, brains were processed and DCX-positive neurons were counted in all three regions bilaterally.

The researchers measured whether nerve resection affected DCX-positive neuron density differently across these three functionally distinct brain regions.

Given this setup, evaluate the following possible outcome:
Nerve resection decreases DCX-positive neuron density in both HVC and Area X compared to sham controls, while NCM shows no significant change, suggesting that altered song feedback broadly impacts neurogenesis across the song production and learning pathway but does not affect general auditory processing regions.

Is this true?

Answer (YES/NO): NO